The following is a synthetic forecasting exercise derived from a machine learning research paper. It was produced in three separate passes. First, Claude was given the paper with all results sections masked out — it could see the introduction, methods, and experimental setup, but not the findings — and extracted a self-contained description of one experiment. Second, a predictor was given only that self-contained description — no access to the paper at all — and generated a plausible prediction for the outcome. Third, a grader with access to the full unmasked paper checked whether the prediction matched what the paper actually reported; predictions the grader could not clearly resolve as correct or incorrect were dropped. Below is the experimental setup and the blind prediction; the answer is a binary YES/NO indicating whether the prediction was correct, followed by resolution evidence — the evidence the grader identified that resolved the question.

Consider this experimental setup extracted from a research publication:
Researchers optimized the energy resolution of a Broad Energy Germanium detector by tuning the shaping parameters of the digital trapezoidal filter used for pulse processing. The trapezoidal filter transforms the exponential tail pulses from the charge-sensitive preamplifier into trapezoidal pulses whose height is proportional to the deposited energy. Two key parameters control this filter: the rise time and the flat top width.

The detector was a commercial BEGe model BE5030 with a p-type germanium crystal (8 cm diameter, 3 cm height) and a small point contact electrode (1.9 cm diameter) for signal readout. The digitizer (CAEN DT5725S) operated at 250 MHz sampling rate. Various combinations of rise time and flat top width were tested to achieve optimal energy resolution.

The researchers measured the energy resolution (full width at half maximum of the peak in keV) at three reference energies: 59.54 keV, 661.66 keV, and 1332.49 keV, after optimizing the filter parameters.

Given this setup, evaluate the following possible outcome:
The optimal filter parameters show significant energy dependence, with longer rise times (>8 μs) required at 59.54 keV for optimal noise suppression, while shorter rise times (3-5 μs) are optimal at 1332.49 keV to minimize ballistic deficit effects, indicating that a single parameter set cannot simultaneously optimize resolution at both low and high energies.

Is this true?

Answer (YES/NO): NO